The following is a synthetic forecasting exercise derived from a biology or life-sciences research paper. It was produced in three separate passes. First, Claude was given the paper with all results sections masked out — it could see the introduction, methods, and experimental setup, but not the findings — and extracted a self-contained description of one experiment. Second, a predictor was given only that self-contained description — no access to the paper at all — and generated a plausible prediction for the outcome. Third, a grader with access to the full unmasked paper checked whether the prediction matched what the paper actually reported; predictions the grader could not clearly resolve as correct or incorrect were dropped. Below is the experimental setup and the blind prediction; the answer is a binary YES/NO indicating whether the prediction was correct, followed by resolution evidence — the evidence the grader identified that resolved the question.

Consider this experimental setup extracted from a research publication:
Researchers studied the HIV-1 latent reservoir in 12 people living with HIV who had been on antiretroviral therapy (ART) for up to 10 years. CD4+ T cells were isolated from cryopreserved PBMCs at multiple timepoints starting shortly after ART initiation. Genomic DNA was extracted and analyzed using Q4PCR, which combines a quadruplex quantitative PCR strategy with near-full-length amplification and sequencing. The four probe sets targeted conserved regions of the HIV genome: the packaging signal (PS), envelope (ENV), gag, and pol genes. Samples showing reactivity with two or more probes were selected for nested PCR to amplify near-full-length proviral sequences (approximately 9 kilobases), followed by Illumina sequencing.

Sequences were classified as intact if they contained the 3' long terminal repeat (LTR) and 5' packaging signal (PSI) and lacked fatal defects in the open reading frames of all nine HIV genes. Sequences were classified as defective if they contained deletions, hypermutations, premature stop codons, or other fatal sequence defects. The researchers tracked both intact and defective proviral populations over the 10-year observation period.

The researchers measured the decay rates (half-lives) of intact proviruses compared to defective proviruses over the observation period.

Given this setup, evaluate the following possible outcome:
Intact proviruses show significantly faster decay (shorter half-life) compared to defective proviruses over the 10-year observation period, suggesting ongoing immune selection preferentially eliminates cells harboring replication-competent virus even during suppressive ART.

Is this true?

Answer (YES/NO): YES